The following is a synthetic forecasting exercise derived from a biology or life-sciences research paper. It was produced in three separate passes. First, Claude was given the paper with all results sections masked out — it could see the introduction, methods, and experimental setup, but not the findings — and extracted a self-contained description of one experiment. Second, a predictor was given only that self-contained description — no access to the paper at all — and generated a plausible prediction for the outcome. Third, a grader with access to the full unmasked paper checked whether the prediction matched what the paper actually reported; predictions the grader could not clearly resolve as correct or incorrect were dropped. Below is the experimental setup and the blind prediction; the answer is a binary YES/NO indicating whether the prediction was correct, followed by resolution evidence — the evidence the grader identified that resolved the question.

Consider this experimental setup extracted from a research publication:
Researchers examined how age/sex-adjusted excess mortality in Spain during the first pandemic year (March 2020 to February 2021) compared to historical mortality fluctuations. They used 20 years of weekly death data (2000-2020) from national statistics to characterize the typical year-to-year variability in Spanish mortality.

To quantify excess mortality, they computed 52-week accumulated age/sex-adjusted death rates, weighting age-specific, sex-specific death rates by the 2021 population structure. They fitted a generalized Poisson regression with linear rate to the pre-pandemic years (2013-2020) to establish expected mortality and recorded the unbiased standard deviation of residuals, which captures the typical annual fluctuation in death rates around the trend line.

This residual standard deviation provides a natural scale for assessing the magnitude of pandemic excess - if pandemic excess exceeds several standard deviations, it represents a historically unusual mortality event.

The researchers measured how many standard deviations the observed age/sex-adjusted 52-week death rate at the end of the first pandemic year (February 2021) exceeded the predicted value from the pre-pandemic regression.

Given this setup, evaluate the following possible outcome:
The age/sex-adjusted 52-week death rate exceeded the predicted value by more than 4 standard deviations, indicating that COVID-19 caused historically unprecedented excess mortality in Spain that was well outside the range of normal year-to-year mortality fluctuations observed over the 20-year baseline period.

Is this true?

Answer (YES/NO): YES